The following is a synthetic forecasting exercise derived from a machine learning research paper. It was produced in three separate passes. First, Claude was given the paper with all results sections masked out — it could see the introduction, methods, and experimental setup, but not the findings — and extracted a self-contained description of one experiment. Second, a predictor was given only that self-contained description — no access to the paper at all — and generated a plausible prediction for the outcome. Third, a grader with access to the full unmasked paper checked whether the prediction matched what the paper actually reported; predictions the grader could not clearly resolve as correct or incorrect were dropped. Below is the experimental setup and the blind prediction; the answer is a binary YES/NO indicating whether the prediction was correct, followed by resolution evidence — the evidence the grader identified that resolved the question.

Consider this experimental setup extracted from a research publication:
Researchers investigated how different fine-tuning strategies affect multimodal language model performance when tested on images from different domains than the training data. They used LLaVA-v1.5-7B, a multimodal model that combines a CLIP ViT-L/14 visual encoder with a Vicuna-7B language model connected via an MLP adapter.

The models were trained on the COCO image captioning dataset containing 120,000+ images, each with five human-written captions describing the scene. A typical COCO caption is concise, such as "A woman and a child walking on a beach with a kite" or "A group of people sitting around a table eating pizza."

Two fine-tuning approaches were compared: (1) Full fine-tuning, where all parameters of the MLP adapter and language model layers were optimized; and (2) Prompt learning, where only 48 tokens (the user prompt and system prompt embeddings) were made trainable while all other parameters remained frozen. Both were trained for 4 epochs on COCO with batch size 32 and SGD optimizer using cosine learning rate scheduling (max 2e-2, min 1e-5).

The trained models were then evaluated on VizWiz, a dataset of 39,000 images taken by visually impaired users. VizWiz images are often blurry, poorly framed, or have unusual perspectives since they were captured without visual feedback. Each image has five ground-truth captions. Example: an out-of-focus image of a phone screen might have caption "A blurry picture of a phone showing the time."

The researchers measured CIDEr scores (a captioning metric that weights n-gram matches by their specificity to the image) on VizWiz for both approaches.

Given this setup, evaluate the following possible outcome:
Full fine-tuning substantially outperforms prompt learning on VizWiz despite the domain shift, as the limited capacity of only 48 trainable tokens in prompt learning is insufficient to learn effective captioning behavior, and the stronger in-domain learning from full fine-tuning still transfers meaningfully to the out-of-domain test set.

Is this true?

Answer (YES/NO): NO